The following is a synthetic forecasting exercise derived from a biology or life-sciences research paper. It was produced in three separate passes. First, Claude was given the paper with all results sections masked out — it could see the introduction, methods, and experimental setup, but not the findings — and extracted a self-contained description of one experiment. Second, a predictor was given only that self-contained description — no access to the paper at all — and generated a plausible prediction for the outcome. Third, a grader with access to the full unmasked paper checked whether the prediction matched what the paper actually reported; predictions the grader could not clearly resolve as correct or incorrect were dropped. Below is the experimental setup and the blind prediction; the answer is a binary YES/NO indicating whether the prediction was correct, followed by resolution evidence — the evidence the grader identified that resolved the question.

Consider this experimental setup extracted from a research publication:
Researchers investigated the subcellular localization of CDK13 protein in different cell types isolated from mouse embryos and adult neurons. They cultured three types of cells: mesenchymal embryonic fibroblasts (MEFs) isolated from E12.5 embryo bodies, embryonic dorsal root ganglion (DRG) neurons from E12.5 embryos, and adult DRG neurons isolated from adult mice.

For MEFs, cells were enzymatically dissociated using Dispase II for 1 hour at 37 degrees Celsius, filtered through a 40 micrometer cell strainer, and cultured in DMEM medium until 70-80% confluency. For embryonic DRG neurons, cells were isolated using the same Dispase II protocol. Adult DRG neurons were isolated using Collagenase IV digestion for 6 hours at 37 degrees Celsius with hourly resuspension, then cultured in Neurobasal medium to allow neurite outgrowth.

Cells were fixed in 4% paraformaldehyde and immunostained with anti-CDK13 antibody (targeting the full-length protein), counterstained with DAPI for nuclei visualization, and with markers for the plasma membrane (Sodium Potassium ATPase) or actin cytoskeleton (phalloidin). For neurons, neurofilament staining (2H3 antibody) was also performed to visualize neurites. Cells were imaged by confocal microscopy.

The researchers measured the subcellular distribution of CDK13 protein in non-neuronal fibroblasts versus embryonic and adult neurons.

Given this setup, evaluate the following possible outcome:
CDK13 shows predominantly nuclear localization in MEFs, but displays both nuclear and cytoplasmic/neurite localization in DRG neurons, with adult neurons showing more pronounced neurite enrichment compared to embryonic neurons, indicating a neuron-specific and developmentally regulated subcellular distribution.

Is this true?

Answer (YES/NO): NO